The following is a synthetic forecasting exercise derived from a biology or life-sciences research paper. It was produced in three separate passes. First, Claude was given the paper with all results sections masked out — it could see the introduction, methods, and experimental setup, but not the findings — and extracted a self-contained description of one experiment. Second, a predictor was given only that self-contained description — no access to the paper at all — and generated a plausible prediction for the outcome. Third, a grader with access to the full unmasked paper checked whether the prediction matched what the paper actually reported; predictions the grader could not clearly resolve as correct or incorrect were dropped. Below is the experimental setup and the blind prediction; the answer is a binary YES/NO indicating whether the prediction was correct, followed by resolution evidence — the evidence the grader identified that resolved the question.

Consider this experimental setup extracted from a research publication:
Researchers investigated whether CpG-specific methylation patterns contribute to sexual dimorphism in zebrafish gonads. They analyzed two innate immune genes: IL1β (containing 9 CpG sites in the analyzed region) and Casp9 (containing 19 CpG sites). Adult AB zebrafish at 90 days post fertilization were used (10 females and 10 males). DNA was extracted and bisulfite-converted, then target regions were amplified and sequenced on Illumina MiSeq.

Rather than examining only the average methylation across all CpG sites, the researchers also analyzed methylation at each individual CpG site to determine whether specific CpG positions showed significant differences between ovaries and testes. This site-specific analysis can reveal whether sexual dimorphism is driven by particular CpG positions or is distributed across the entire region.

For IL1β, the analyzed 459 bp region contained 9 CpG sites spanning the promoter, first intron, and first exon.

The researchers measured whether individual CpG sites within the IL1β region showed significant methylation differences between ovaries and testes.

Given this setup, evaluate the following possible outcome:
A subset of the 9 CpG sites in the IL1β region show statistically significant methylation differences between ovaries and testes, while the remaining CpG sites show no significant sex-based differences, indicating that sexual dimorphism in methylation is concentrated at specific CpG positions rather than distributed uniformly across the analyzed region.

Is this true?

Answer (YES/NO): NO